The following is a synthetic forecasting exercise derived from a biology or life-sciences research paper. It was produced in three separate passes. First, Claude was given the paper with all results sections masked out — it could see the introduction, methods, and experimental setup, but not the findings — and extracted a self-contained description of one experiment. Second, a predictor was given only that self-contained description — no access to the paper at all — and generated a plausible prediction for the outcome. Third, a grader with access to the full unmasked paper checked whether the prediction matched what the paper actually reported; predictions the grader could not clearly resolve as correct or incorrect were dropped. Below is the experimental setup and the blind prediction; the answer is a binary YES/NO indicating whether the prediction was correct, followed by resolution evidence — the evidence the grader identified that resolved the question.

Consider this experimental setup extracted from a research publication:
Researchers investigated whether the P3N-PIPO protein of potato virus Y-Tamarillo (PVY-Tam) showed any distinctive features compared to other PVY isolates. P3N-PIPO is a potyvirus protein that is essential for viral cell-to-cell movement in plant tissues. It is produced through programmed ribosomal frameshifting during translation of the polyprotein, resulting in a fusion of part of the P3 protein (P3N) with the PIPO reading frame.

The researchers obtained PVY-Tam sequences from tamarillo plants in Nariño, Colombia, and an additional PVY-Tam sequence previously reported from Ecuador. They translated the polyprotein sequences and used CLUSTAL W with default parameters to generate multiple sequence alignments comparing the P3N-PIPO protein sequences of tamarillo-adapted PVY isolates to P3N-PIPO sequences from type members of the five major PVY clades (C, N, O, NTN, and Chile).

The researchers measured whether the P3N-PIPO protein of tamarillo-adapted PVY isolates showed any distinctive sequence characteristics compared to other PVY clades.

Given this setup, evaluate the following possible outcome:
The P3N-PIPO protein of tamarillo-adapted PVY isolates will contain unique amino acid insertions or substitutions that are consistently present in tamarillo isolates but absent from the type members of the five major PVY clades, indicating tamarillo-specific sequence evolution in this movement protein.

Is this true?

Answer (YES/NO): NO